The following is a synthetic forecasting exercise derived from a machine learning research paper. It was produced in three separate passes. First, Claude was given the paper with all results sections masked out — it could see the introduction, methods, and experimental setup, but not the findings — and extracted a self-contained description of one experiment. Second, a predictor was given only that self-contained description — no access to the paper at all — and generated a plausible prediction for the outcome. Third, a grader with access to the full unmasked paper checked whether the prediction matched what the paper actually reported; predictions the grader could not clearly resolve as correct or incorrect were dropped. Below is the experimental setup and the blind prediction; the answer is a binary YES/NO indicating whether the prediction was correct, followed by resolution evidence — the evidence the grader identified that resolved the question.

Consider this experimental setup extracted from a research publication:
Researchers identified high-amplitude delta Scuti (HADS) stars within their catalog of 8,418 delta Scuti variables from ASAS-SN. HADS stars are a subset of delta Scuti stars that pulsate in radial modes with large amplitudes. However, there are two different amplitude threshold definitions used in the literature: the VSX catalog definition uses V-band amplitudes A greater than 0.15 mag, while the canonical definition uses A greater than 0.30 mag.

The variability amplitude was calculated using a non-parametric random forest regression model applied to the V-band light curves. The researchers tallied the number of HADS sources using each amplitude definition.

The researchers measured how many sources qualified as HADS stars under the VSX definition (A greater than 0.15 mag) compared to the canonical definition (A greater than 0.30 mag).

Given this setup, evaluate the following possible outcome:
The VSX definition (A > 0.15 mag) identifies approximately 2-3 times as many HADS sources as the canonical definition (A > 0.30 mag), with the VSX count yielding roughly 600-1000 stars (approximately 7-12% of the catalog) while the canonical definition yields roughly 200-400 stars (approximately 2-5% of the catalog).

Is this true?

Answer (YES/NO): NO